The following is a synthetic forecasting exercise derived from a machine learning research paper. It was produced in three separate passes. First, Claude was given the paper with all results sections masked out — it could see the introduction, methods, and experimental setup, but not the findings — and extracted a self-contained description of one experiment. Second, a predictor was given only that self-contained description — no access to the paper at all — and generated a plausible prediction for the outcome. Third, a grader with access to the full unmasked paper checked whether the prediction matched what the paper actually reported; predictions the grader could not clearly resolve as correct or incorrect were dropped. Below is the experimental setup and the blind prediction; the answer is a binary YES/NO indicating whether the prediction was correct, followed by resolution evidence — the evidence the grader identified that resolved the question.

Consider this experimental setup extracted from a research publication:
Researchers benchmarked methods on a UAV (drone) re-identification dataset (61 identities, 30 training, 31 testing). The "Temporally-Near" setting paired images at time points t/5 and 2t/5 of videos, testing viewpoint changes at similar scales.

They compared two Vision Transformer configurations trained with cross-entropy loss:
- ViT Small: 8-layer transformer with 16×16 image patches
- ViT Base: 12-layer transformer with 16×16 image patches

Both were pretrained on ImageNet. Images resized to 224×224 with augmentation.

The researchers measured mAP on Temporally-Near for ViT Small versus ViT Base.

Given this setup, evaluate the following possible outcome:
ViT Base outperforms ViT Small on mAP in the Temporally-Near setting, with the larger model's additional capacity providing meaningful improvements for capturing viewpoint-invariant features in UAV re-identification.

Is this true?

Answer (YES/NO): YES